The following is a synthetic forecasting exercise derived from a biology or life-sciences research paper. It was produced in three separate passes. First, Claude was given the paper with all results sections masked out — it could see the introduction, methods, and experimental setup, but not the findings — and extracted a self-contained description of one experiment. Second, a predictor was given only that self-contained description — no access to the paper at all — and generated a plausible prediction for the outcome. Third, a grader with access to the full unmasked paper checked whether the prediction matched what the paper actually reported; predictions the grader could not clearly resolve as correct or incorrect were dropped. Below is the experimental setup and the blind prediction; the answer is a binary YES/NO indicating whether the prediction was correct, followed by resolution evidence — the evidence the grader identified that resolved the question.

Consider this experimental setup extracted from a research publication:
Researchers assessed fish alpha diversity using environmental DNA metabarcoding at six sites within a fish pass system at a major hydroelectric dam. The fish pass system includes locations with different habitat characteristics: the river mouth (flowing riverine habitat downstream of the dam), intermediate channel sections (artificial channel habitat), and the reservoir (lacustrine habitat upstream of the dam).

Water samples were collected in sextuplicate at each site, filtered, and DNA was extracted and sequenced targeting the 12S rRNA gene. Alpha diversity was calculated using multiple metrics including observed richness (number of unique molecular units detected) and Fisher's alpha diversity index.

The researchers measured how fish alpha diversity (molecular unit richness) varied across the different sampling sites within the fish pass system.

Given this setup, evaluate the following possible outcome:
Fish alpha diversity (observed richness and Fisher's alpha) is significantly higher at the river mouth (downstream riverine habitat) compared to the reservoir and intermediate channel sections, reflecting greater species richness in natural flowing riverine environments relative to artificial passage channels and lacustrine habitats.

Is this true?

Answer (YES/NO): YES